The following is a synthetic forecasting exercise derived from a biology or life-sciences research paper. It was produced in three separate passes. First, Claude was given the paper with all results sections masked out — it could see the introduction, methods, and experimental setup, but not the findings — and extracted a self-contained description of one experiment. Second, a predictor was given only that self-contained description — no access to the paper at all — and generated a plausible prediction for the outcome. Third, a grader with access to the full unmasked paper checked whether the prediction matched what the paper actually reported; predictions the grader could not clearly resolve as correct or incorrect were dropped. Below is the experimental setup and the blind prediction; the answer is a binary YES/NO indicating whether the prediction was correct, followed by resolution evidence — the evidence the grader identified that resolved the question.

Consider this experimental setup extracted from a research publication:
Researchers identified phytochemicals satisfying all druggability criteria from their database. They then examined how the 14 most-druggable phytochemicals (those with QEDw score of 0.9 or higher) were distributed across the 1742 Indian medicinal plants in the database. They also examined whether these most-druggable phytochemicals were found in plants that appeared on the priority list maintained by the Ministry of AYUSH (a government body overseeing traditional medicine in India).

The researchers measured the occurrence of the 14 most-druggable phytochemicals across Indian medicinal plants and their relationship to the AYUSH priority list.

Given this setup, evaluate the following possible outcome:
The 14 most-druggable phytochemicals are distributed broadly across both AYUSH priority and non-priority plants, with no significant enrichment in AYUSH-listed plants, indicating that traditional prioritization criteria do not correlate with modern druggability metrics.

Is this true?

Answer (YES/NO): NO